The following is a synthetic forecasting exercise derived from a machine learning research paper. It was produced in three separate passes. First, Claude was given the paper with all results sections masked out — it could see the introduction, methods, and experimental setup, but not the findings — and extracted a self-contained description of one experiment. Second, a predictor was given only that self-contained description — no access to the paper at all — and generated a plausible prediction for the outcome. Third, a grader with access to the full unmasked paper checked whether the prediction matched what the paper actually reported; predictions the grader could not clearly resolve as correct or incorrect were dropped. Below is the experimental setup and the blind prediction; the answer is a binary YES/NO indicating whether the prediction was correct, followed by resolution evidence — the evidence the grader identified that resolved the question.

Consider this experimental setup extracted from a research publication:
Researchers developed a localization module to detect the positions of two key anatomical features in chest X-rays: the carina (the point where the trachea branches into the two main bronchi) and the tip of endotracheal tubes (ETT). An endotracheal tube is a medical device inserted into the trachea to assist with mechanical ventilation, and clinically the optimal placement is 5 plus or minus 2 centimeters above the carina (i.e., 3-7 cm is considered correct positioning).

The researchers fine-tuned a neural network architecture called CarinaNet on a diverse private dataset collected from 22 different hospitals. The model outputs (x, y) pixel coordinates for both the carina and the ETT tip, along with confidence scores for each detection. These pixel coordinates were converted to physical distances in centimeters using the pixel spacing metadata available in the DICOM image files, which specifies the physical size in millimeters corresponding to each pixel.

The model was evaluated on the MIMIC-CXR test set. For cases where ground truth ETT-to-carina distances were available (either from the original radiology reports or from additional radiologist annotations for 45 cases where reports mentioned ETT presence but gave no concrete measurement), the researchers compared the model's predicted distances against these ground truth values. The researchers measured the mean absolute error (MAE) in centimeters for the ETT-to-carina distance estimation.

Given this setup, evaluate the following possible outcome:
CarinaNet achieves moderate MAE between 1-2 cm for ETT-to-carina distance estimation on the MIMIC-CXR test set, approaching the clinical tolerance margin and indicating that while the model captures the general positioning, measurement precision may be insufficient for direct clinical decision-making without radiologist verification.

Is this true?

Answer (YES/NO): YES